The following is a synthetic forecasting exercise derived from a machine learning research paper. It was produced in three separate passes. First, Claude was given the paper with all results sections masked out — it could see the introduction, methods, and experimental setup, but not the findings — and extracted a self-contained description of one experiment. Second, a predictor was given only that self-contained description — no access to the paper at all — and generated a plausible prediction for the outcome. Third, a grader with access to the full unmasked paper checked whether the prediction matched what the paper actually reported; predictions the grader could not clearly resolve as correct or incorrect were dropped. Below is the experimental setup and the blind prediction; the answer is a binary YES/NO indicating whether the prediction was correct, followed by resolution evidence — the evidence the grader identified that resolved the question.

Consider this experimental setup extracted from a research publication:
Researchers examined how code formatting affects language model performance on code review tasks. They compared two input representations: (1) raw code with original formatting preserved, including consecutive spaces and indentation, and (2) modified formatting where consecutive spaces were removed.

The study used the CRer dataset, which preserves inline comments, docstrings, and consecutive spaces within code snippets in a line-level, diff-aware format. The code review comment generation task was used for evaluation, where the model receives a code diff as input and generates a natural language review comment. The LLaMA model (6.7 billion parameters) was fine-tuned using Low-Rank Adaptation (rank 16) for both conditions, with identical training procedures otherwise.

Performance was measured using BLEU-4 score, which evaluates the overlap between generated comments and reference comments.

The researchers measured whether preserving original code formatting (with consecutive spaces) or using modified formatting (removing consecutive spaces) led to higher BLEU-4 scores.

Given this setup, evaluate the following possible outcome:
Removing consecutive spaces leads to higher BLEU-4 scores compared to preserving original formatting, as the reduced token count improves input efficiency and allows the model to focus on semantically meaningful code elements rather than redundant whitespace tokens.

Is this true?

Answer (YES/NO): NO